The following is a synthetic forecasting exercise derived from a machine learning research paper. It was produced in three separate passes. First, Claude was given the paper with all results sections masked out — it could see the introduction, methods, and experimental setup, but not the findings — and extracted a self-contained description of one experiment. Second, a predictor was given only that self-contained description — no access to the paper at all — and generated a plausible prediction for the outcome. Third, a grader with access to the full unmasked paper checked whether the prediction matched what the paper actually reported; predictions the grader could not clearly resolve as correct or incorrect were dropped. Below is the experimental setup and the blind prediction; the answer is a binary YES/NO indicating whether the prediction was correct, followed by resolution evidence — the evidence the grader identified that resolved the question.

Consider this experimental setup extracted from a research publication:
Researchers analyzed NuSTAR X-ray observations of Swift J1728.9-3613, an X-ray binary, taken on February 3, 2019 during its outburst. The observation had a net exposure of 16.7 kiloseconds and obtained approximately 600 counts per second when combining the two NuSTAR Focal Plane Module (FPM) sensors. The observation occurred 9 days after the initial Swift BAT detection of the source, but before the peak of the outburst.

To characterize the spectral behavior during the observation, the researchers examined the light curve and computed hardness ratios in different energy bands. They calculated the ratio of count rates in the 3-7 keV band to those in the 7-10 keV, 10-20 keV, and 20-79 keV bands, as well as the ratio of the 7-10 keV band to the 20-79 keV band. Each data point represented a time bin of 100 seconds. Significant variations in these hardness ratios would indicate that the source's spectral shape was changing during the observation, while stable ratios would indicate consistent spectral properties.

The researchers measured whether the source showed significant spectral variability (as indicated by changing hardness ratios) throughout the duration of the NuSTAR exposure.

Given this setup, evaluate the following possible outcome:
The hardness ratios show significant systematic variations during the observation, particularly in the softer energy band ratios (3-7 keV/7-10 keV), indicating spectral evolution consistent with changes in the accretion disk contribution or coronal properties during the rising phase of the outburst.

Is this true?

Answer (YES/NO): NO